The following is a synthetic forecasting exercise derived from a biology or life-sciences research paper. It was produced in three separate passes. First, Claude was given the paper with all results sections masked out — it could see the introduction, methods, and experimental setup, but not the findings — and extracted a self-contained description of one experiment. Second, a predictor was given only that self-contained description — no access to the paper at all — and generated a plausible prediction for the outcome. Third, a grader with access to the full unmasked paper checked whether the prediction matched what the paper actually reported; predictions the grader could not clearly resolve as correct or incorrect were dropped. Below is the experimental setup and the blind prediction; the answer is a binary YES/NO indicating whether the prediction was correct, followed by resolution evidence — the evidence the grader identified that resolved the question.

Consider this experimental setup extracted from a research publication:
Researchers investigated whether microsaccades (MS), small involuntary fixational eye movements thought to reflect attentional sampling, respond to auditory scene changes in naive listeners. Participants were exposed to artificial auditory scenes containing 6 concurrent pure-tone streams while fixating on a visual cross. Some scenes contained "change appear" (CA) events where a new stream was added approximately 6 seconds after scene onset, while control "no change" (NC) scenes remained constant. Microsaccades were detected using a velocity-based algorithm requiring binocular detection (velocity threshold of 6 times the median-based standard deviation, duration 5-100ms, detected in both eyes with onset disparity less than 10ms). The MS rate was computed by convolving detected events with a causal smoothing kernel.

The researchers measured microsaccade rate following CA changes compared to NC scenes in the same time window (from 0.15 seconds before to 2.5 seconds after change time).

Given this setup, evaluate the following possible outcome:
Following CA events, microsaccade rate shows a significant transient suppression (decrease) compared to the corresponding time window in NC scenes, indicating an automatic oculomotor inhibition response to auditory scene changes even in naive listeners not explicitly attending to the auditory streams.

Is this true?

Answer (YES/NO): YES